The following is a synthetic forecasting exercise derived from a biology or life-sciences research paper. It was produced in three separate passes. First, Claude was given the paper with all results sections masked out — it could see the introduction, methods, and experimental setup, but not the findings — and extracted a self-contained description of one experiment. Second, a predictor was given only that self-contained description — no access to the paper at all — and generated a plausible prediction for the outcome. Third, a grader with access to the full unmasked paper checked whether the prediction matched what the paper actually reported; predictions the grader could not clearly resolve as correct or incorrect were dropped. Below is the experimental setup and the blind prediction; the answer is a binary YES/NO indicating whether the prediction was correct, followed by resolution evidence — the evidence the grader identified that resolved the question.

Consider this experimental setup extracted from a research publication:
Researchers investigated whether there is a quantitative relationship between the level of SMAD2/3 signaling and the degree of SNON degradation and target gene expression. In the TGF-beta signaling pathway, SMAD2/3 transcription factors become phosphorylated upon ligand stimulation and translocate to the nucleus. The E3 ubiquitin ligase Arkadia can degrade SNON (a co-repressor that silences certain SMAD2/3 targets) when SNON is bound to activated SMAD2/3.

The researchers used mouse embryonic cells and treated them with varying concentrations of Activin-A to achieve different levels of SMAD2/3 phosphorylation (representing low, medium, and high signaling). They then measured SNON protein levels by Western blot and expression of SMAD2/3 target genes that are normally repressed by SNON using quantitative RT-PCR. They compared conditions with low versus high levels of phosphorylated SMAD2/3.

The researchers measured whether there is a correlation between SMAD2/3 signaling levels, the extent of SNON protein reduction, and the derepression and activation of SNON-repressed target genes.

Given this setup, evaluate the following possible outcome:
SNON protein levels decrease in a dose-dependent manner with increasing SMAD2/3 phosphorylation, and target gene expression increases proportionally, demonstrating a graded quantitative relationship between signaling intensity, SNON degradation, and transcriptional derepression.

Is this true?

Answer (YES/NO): YES